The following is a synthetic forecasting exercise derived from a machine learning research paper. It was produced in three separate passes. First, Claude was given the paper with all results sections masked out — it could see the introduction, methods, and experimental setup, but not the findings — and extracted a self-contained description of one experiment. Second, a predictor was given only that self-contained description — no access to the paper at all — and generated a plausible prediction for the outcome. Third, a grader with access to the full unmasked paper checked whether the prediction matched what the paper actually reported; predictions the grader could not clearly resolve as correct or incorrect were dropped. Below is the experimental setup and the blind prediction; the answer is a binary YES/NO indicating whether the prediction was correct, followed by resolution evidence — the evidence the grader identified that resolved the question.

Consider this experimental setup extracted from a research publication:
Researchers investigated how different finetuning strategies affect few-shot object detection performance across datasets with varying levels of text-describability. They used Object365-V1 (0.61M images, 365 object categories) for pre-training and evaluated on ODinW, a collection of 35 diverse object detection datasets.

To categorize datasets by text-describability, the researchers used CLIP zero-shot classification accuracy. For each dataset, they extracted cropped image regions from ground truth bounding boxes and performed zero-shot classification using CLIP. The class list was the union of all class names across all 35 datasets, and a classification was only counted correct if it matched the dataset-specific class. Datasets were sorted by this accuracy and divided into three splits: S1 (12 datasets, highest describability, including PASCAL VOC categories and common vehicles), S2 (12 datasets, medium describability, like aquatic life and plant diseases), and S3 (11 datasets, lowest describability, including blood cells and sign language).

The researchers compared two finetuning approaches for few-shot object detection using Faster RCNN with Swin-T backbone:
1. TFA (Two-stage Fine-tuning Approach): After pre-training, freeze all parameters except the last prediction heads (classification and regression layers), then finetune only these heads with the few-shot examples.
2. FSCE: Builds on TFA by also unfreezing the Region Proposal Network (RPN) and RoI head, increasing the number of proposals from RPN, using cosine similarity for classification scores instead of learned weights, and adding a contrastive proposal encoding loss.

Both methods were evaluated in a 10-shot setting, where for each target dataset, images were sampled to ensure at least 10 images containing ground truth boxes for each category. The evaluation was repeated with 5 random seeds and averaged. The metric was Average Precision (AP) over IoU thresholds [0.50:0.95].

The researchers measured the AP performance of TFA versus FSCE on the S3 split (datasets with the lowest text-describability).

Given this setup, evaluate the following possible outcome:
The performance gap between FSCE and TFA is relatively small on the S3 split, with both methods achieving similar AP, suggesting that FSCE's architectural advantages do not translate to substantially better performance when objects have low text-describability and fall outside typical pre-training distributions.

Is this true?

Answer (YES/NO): NO